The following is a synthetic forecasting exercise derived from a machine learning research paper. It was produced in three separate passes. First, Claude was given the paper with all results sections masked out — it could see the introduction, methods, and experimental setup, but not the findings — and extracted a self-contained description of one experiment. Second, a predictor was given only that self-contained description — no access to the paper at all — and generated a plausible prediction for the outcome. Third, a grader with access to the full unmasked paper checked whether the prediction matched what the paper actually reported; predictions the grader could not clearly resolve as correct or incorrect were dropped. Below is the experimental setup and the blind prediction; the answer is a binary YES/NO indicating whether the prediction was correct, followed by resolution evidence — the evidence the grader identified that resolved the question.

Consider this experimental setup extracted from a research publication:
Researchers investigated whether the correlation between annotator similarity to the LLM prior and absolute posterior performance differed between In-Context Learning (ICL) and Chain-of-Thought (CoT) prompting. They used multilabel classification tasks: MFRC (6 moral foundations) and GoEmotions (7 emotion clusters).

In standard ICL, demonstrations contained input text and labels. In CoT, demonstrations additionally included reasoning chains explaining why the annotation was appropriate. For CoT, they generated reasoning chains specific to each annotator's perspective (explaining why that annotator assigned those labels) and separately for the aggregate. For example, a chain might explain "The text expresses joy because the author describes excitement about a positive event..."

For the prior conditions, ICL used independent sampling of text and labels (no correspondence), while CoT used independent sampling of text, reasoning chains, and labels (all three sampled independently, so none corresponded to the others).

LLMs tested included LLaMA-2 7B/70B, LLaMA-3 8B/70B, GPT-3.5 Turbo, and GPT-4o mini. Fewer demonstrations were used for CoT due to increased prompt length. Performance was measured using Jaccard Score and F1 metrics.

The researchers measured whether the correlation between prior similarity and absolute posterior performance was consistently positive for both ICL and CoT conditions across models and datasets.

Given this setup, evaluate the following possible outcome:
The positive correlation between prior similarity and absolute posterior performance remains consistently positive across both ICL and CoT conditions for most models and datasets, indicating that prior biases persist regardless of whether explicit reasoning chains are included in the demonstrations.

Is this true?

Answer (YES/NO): YES